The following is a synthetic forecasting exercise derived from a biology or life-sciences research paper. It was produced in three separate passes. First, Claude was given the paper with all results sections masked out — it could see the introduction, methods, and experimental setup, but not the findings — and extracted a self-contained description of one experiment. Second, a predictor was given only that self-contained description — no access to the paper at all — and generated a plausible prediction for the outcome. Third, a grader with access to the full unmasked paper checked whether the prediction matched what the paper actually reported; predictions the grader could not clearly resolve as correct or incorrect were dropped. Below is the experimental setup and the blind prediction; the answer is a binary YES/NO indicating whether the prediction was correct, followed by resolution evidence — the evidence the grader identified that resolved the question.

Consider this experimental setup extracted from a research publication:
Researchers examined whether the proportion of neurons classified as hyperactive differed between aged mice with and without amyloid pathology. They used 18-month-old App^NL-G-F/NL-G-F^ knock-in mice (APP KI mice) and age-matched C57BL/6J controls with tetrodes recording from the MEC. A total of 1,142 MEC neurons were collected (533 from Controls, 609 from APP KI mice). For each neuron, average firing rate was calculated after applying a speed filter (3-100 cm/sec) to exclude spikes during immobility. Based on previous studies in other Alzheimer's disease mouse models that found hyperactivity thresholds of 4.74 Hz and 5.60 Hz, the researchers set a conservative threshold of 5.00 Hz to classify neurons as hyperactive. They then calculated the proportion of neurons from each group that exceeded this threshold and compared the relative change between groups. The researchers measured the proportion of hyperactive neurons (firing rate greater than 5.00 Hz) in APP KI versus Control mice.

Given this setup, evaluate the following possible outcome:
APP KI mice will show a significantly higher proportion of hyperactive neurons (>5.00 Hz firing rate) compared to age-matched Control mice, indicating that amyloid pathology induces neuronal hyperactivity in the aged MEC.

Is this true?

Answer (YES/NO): YES